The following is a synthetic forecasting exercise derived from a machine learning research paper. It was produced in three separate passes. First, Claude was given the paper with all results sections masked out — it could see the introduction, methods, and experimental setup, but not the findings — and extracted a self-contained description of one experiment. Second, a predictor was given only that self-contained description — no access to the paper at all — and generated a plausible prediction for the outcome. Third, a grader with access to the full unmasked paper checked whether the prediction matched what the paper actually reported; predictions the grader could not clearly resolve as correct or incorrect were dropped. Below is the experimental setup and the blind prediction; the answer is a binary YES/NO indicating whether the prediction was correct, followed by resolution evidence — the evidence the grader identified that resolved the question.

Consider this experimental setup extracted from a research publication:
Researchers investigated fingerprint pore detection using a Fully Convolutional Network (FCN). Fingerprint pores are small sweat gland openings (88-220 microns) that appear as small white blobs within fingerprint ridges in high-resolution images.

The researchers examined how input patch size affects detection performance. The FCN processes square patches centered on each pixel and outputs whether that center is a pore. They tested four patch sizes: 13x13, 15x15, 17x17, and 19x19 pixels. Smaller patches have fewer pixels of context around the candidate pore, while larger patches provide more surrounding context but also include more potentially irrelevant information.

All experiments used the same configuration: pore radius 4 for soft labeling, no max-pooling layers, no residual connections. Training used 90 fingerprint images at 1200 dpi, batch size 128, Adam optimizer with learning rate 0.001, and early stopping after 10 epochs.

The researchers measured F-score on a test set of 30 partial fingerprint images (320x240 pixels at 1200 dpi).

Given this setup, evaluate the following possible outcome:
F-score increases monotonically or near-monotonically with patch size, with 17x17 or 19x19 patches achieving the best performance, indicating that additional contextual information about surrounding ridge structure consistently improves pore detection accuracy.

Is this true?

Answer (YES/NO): NO